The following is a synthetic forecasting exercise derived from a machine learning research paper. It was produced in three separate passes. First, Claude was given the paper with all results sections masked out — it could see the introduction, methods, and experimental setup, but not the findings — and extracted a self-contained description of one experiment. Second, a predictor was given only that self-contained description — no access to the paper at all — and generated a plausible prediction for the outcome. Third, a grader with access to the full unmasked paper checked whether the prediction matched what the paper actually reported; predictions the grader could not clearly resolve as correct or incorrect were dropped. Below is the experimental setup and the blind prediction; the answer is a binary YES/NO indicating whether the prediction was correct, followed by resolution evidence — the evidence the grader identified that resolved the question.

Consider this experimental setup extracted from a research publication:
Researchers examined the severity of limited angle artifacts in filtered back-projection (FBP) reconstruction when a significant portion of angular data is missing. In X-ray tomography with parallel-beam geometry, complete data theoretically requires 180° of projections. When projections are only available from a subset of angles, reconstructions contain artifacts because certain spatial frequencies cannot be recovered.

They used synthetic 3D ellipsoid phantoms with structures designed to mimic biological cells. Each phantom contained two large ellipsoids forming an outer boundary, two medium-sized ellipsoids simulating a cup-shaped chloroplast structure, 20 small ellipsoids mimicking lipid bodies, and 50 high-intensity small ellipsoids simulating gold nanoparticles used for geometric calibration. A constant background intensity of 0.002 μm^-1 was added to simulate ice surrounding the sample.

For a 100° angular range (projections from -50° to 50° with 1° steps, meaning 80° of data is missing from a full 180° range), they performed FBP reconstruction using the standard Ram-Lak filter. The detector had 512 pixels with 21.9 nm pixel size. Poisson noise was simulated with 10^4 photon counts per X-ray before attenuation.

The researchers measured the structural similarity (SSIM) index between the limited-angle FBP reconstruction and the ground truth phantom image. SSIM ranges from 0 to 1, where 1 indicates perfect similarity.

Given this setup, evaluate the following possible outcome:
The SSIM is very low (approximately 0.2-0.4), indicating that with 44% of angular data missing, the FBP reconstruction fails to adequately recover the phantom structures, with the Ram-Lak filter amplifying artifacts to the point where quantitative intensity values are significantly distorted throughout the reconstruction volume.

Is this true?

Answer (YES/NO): NO